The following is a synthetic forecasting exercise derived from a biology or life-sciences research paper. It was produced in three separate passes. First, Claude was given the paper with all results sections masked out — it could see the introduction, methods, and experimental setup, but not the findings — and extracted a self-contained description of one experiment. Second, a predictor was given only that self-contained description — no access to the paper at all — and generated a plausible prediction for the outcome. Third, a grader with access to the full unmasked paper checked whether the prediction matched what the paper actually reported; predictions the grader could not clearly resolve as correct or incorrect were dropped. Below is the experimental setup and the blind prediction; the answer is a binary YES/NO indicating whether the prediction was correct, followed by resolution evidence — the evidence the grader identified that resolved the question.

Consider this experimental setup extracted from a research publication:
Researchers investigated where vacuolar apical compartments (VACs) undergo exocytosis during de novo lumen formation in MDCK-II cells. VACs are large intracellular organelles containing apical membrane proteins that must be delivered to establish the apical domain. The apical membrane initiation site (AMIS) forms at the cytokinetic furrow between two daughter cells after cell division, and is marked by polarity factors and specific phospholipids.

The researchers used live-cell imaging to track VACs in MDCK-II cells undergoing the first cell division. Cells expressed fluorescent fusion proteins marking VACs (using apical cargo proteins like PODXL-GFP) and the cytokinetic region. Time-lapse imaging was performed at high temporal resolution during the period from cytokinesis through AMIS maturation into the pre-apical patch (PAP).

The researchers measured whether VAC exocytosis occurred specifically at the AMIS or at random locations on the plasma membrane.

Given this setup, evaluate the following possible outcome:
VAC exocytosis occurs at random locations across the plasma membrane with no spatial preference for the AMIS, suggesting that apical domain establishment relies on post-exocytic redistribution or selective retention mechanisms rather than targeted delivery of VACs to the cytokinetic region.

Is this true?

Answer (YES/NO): NO